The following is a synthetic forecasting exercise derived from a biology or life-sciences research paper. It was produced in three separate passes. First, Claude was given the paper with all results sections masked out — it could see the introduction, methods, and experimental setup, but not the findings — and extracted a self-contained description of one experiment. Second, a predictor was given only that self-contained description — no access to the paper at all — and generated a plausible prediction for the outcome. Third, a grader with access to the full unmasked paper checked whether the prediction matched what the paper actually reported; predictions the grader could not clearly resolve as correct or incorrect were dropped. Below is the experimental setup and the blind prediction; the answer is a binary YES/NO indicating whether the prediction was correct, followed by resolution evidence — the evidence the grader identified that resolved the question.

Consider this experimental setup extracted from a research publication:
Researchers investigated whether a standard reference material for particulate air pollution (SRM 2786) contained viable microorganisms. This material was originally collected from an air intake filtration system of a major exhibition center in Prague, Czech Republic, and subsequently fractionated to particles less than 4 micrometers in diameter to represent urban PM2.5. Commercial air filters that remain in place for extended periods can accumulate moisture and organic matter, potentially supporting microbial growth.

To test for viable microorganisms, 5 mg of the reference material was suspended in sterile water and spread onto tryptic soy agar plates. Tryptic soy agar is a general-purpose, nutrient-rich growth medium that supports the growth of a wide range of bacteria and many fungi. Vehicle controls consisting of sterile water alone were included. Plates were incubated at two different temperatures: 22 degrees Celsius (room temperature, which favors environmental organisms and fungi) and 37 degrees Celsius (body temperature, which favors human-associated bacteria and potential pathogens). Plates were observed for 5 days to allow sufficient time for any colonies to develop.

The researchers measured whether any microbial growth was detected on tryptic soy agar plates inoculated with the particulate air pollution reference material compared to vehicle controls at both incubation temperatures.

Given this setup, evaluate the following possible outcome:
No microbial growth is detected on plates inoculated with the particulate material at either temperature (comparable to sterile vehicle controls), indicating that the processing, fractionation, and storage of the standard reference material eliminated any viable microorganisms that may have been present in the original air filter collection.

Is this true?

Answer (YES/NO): YES